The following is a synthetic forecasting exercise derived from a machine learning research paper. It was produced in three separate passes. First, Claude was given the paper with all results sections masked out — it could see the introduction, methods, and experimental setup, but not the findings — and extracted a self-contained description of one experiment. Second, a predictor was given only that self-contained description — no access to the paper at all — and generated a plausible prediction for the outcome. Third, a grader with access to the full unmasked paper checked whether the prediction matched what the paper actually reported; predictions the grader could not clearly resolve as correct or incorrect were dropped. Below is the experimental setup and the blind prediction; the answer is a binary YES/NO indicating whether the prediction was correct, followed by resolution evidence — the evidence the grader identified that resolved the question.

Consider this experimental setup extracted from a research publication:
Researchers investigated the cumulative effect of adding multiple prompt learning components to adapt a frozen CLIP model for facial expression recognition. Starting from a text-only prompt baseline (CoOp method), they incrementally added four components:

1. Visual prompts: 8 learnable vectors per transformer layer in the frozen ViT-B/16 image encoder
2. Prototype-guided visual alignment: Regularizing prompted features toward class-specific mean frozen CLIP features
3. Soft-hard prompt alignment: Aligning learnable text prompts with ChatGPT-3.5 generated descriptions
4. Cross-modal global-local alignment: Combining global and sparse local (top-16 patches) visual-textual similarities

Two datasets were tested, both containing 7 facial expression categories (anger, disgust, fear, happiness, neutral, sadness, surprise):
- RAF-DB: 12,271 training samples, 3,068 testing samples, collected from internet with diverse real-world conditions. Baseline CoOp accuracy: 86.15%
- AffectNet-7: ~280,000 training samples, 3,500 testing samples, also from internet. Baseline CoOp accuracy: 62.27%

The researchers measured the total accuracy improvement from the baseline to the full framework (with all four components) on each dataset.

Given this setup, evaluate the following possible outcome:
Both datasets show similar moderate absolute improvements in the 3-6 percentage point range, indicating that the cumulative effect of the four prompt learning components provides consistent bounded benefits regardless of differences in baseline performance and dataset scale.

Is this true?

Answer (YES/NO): NO